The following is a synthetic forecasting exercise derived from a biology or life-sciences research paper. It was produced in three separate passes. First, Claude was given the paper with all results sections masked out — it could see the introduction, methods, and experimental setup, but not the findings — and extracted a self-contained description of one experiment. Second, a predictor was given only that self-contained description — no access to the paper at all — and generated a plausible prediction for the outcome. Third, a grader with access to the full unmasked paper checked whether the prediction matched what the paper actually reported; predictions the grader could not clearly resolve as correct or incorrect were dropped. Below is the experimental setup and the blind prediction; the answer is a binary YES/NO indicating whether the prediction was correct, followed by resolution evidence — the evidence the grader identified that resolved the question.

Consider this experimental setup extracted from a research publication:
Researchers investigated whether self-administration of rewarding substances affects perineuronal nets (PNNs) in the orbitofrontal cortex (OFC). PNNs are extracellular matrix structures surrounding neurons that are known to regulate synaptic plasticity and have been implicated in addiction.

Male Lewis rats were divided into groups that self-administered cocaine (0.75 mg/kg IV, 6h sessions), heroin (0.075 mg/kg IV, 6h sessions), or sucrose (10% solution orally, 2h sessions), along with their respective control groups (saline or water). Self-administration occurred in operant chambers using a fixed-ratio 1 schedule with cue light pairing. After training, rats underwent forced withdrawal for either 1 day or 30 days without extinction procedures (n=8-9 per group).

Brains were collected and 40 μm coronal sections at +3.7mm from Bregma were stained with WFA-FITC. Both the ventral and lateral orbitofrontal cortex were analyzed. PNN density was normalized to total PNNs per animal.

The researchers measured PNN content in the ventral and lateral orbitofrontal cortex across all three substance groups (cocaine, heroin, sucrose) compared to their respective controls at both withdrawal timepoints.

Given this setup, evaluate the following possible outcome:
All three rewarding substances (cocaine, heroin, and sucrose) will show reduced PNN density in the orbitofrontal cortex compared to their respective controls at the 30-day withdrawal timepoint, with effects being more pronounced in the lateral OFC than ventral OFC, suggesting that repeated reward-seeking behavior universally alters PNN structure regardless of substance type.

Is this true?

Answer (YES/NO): NO